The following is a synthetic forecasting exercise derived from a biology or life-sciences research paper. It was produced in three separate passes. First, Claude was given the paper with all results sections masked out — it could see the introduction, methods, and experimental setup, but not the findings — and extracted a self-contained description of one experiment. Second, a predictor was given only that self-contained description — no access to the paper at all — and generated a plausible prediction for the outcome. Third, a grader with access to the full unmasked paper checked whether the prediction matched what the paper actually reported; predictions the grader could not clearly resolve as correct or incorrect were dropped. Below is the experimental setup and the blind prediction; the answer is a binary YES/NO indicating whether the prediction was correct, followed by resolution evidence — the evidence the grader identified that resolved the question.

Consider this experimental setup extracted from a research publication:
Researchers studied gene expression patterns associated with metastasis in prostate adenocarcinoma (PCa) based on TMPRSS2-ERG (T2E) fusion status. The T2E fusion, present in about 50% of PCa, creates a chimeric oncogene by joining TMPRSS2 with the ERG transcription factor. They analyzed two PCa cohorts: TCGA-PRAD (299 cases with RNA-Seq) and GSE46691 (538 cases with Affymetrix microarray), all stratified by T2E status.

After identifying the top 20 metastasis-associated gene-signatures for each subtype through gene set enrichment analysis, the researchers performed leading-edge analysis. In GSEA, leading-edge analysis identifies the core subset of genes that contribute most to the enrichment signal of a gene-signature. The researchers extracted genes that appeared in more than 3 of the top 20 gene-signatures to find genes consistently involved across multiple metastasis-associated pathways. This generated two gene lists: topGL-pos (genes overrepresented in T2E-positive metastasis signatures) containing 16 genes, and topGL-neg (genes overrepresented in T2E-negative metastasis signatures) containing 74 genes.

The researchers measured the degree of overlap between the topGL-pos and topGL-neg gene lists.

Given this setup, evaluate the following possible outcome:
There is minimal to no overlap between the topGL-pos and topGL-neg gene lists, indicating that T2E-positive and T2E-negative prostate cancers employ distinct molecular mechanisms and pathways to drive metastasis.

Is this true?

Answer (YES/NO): YES